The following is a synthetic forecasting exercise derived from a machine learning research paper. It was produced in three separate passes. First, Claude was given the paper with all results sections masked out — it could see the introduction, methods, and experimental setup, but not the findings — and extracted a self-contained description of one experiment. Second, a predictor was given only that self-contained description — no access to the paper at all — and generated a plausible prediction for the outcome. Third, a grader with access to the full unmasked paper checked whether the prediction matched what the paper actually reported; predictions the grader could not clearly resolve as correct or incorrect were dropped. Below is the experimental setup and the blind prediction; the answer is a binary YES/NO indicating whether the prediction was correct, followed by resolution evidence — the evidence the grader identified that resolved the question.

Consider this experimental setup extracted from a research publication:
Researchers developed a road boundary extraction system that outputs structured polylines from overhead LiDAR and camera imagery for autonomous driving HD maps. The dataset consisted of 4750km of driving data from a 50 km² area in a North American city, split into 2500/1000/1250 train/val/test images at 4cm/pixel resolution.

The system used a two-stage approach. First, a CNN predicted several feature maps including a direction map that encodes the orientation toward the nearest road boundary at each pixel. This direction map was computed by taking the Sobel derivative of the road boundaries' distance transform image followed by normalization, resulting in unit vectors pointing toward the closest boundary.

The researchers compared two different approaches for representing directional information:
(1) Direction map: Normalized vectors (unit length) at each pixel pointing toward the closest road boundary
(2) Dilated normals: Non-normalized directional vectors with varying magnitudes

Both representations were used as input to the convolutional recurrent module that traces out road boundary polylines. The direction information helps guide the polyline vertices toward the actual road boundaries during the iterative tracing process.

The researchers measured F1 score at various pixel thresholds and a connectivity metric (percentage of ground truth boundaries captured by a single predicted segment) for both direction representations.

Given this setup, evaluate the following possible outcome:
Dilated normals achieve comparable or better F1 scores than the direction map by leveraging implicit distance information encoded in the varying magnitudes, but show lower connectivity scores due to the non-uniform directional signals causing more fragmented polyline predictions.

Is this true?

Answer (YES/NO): NO